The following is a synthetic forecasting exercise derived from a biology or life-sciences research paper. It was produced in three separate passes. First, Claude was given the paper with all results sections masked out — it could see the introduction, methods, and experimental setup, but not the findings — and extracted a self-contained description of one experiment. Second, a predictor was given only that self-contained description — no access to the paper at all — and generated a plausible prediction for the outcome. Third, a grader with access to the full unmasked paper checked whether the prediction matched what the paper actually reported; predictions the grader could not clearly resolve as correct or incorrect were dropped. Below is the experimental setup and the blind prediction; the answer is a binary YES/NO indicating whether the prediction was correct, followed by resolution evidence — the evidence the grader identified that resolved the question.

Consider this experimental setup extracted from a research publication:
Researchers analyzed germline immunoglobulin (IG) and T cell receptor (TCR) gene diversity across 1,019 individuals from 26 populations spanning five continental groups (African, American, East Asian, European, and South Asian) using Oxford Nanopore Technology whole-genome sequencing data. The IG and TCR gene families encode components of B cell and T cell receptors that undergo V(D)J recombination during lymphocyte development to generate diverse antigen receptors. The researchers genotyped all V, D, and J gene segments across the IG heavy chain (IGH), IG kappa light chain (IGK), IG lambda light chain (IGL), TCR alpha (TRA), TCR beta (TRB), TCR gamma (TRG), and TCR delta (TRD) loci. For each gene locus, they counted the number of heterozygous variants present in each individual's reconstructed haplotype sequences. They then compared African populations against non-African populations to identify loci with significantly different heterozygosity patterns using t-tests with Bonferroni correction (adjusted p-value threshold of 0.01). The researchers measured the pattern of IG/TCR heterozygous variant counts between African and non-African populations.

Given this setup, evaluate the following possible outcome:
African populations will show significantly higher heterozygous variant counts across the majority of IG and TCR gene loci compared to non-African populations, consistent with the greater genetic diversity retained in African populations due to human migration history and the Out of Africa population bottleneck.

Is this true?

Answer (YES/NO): YES